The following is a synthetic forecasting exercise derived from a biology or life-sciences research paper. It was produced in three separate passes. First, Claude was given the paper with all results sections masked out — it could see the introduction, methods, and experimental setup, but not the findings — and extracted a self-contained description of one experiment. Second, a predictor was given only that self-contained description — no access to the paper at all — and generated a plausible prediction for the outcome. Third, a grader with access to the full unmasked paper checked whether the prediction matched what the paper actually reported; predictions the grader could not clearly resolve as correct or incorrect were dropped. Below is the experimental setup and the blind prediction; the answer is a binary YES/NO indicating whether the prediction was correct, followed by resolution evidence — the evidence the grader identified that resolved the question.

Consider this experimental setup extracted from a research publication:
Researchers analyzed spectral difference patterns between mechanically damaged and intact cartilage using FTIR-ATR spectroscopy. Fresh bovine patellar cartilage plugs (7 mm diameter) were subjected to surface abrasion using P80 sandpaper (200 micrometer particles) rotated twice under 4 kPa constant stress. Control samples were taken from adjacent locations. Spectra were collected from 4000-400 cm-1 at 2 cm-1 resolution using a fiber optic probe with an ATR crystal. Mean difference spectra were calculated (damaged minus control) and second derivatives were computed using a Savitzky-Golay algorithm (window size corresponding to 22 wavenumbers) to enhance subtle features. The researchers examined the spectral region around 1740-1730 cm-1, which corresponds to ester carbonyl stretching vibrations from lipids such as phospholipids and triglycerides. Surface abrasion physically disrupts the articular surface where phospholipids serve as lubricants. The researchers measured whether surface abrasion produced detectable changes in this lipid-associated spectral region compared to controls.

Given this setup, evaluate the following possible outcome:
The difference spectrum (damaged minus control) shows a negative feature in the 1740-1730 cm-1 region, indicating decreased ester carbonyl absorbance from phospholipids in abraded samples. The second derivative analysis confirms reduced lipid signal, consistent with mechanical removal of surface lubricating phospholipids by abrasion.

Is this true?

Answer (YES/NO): YES